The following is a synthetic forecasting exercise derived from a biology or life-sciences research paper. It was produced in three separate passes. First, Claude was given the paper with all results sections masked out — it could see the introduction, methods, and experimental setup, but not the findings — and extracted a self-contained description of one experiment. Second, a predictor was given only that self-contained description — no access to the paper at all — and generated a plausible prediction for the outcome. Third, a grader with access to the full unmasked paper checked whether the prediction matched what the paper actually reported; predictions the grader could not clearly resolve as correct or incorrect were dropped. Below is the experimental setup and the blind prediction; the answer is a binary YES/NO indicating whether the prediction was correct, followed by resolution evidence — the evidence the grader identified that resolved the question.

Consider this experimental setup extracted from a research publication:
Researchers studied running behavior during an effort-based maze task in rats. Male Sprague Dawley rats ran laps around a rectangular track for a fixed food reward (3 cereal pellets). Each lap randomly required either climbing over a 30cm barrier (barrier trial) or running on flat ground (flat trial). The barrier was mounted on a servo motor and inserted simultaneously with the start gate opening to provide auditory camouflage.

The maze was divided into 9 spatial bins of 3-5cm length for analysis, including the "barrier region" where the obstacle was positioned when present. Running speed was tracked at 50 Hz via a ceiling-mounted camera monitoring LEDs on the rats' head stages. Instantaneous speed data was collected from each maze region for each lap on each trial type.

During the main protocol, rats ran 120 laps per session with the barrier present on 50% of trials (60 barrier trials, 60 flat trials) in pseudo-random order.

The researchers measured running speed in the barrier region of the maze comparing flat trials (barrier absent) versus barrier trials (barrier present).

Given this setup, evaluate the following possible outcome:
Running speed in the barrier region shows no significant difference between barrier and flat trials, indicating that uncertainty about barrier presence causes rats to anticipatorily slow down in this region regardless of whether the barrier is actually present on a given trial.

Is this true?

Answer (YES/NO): NO